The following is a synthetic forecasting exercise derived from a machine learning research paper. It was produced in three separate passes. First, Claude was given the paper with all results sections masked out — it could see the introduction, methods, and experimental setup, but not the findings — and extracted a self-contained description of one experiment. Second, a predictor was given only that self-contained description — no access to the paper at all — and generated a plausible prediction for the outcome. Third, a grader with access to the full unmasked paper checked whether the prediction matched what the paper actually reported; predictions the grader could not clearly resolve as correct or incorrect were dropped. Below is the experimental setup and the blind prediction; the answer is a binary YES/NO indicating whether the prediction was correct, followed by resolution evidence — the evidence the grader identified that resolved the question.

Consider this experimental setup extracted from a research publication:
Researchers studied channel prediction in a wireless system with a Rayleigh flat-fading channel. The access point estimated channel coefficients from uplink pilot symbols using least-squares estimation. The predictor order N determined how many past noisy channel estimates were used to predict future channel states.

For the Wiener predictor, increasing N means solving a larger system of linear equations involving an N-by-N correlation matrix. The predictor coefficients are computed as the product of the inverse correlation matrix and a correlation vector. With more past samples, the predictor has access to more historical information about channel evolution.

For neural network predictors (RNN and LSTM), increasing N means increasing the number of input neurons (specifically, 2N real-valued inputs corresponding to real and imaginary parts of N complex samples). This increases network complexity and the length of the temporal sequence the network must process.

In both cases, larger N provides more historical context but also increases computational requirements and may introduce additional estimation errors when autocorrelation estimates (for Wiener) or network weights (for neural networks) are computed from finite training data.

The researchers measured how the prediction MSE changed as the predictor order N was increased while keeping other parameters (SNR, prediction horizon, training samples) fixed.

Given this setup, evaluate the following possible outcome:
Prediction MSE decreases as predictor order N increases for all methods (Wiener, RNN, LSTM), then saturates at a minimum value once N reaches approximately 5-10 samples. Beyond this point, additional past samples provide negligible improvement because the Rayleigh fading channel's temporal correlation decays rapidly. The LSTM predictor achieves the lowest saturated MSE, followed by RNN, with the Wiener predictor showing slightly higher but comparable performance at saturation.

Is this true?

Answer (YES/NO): NO